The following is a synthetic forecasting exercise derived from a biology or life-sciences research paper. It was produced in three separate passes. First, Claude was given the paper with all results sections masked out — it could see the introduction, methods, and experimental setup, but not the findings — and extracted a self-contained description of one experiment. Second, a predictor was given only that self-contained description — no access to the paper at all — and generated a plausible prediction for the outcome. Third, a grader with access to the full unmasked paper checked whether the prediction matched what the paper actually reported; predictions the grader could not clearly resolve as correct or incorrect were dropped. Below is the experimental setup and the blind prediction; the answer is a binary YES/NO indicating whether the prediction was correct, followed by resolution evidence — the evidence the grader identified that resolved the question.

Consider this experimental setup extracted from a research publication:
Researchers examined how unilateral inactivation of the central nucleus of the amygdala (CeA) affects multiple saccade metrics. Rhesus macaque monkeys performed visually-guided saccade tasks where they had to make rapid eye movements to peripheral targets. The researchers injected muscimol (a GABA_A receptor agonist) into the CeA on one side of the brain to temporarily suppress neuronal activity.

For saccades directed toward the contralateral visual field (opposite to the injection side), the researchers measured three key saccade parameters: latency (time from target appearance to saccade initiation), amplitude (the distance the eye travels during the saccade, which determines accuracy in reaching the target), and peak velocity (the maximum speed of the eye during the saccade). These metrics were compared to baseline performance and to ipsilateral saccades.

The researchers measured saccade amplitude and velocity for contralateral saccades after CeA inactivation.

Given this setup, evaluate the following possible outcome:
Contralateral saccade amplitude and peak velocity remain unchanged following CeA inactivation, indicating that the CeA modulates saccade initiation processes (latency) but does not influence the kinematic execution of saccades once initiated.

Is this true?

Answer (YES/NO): NO